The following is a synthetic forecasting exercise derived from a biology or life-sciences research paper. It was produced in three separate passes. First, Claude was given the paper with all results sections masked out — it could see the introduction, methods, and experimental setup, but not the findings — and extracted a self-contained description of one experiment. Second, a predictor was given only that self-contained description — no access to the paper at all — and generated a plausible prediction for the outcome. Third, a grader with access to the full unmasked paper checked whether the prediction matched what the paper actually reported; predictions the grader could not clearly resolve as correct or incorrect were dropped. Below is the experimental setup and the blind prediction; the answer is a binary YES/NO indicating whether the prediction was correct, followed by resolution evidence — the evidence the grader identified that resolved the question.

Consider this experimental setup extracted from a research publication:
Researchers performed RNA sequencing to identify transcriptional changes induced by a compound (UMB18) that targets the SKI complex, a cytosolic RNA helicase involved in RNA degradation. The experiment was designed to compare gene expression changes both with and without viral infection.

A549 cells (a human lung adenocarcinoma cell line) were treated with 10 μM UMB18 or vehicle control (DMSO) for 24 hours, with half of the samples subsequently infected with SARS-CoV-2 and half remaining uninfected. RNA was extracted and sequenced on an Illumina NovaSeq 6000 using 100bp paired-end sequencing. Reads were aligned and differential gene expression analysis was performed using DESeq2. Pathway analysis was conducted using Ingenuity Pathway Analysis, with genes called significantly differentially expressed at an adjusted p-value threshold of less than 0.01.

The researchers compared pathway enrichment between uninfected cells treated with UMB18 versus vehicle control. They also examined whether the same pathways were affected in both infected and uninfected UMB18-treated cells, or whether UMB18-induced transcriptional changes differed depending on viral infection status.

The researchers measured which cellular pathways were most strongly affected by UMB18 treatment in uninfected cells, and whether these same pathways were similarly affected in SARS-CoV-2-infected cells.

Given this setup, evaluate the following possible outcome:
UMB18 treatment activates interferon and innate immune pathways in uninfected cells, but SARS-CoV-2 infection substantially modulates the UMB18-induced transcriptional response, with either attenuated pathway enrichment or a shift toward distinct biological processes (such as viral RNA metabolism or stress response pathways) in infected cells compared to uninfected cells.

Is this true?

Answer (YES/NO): NO